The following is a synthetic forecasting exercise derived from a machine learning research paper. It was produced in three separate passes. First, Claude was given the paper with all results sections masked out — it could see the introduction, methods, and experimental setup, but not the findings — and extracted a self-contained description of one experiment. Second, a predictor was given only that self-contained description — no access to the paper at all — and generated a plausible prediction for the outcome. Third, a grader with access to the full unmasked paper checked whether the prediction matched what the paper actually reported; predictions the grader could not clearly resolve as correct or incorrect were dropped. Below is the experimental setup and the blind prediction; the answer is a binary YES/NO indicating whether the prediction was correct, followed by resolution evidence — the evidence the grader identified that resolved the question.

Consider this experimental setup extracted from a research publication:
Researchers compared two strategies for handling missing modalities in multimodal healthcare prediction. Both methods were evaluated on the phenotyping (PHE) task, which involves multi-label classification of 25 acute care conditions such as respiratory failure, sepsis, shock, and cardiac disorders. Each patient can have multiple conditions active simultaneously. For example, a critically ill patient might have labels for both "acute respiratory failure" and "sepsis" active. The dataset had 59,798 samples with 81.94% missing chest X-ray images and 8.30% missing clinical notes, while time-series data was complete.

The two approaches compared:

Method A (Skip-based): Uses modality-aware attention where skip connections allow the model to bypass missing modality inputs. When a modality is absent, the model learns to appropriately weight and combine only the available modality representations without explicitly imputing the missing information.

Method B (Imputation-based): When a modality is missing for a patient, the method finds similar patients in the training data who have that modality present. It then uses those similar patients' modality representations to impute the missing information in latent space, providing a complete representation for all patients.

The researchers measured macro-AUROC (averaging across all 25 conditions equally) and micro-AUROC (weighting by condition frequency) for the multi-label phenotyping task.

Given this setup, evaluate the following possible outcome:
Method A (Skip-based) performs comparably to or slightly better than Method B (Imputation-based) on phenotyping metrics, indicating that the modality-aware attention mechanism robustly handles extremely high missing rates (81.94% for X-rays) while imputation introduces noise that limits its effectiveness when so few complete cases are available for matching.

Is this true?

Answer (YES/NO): YES